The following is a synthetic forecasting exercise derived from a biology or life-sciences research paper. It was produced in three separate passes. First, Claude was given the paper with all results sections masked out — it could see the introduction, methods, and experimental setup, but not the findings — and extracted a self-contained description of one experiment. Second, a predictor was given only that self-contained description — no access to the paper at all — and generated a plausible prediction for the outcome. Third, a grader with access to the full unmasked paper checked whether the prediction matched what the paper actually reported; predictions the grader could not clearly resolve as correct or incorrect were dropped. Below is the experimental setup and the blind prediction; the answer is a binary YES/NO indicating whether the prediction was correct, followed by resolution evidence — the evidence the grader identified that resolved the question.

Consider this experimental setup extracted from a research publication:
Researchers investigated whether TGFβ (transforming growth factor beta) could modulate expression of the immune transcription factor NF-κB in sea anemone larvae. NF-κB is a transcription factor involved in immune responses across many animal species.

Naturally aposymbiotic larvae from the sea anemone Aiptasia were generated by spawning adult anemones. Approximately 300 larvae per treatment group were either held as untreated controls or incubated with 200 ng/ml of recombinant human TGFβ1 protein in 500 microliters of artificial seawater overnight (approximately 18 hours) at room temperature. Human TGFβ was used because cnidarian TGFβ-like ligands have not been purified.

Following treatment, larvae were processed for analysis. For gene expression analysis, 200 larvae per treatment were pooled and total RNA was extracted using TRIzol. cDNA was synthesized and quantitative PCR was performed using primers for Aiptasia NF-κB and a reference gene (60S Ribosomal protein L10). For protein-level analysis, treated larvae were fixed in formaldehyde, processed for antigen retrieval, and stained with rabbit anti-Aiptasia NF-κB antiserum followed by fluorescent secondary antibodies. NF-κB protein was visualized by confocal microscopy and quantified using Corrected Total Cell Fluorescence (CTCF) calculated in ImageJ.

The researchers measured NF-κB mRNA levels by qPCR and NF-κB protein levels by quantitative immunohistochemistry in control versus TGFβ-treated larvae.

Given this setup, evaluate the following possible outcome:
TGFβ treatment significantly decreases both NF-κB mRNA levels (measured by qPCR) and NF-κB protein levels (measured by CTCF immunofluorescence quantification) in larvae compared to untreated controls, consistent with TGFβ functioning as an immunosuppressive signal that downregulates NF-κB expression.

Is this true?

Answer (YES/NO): YES